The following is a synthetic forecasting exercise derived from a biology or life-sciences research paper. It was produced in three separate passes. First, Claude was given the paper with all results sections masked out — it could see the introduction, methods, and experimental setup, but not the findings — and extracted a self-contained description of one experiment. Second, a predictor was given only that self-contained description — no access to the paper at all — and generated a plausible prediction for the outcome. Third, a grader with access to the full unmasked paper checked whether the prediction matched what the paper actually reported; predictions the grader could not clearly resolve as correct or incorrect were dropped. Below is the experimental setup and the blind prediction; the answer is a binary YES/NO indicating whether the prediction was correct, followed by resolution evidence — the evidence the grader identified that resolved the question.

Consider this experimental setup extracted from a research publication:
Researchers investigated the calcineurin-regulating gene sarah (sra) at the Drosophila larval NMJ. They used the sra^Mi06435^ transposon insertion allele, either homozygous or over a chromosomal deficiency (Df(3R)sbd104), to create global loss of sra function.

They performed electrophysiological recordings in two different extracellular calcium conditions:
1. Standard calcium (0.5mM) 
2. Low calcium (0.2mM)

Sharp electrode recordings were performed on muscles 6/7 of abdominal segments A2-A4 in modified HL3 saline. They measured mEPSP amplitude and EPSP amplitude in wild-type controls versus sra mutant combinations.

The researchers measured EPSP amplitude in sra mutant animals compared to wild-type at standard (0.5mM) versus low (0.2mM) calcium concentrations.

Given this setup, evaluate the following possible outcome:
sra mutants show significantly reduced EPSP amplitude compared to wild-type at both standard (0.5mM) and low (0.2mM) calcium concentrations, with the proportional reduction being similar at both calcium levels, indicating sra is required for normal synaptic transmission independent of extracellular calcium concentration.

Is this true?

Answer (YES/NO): NO